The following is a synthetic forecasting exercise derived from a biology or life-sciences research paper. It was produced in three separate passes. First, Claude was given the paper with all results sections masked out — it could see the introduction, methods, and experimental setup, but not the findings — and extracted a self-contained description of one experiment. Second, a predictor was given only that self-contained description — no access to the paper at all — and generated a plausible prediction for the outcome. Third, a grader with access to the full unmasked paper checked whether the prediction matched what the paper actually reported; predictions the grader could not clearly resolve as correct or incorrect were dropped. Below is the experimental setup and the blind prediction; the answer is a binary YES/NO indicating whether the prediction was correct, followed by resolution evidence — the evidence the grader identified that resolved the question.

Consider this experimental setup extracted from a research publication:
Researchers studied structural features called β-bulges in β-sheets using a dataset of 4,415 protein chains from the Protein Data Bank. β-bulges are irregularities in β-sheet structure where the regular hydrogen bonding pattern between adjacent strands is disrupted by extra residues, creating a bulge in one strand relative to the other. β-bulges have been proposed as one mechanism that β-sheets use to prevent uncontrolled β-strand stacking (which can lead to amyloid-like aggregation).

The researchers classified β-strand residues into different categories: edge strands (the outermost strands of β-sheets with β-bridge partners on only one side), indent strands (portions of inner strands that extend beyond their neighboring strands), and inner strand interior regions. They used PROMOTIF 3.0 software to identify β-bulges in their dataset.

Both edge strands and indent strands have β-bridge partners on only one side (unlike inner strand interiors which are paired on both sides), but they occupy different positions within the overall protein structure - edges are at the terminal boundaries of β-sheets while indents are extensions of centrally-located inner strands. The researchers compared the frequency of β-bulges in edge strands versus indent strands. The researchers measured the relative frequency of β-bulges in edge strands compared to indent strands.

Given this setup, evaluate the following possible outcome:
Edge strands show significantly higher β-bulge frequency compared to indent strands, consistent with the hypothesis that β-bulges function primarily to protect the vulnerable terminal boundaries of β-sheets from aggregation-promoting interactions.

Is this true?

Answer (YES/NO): NO